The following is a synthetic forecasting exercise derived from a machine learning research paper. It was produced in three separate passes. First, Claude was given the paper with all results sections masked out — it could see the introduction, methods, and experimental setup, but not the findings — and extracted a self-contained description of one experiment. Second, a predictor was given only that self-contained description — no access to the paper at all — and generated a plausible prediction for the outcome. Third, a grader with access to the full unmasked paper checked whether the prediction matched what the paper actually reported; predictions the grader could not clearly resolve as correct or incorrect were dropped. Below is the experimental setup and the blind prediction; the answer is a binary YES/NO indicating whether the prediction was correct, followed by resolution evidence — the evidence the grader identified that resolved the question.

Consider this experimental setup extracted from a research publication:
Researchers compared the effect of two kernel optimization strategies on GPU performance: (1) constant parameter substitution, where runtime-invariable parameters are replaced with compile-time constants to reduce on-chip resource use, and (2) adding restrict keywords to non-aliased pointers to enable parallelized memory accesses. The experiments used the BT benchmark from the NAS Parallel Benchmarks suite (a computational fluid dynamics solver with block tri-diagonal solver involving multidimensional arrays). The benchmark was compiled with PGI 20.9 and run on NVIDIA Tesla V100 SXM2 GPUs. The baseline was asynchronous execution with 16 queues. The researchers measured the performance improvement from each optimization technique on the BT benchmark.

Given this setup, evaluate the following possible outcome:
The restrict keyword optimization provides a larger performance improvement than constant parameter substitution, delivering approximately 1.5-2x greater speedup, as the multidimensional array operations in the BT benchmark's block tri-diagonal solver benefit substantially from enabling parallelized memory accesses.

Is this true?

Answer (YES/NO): NO